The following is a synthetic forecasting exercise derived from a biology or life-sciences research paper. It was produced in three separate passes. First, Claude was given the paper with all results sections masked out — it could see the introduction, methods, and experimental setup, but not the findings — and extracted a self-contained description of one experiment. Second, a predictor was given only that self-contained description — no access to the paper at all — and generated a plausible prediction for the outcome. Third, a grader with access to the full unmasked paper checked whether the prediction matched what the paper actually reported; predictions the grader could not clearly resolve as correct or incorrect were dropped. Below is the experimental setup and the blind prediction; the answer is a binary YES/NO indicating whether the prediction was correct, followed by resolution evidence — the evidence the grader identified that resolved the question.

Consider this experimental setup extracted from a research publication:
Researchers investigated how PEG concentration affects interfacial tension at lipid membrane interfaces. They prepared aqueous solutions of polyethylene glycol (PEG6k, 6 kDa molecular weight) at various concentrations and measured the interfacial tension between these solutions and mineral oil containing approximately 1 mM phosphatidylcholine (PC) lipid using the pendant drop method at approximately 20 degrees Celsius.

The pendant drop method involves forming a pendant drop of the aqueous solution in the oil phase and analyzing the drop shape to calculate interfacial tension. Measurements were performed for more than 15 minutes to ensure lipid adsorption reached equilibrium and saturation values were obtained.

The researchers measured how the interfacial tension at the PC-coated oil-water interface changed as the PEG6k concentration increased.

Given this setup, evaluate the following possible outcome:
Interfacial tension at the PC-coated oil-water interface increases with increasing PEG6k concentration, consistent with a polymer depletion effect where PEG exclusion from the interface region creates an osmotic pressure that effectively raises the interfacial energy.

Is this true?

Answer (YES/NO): NO